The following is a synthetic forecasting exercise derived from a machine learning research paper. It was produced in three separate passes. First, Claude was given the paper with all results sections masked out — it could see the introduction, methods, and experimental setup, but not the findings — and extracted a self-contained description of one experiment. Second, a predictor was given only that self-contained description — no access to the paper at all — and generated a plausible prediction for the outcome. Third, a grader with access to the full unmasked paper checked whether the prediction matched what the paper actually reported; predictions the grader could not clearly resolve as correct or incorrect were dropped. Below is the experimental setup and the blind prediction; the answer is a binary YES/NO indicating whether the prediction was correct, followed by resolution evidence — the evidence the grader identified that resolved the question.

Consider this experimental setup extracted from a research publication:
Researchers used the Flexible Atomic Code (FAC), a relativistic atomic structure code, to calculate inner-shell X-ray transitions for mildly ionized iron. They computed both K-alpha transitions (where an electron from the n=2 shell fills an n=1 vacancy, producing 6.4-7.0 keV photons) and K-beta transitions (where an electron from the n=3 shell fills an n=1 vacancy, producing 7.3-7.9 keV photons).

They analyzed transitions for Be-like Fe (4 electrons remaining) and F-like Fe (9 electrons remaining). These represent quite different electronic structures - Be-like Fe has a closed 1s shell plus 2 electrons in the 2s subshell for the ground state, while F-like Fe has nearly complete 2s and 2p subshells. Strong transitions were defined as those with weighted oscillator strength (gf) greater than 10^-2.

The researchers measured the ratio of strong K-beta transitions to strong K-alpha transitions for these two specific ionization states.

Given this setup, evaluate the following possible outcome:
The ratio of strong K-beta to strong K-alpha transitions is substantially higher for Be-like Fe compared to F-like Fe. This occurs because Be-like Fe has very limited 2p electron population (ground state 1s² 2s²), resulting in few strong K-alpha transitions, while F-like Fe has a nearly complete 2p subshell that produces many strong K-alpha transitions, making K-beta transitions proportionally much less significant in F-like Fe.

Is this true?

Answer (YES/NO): NO